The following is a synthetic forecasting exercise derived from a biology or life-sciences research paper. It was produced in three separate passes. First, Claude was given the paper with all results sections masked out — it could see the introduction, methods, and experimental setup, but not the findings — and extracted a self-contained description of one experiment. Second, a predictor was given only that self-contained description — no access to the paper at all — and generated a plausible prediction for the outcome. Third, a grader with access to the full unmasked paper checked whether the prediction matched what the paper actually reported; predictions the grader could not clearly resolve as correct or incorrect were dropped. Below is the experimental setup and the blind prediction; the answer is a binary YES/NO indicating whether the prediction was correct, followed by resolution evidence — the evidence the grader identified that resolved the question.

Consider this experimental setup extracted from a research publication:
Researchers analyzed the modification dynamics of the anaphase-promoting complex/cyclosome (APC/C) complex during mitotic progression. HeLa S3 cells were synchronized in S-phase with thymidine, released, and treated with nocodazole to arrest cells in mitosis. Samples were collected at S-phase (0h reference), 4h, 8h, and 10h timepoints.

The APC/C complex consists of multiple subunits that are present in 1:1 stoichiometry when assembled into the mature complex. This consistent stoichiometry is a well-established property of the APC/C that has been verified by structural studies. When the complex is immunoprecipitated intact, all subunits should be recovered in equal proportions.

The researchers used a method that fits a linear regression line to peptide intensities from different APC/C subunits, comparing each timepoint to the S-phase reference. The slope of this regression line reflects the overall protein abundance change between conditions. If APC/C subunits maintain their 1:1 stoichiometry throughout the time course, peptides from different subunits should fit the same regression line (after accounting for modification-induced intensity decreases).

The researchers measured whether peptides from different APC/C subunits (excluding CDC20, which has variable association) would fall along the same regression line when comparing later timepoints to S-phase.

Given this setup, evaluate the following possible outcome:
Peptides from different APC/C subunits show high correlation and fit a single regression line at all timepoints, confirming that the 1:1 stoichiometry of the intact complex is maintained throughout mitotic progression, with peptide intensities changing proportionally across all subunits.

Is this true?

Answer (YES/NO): YES